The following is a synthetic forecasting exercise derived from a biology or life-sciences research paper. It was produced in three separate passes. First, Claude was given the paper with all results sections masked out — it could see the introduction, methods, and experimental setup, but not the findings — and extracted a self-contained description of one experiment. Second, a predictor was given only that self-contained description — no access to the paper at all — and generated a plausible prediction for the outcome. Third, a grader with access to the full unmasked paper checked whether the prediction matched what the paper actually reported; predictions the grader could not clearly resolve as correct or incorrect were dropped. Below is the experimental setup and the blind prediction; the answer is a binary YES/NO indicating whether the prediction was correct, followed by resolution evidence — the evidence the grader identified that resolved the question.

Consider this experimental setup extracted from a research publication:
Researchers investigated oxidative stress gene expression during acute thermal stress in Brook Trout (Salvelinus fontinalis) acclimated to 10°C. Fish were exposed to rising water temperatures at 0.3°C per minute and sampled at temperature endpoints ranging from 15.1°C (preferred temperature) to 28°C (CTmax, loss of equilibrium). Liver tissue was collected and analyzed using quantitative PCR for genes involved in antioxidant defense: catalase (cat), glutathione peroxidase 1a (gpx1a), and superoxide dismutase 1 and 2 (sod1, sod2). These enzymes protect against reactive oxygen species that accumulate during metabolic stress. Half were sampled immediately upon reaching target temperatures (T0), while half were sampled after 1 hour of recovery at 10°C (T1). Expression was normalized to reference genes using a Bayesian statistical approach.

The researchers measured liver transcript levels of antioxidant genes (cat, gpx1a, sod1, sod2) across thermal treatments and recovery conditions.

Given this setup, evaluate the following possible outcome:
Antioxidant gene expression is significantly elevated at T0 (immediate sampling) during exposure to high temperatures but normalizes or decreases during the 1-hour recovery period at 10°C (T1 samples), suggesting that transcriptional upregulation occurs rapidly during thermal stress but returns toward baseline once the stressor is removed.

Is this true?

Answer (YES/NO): NO